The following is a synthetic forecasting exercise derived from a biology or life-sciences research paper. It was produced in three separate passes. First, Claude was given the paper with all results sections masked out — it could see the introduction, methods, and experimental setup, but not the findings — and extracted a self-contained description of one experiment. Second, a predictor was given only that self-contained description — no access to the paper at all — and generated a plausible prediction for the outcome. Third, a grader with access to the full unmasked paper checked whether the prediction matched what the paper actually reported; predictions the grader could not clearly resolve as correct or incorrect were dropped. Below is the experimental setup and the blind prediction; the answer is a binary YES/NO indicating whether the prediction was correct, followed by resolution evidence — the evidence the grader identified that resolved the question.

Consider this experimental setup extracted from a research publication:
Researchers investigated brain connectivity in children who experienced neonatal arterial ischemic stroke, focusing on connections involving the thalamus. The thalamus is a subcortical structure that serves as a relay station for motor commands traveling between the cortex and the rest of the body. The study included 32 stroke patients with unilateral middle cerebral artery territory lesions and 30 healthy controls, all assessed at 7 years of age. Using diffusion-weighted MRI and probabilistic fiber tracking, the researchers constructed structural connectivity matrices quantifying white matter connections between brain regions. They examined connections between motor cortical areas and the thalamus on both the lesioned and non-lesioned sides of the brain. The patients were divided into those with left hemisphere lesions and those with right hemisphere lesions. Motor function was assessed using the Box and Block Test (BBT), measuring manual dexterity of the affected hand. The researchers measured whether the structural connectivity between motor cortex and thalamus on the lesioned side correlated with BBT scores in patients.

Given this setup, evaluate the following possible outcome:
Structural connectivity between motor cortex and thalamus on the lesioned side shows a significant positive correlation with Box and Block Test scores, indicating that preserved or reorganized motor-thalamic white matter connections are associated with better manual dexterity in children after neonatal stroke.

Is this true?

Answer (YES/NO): NO